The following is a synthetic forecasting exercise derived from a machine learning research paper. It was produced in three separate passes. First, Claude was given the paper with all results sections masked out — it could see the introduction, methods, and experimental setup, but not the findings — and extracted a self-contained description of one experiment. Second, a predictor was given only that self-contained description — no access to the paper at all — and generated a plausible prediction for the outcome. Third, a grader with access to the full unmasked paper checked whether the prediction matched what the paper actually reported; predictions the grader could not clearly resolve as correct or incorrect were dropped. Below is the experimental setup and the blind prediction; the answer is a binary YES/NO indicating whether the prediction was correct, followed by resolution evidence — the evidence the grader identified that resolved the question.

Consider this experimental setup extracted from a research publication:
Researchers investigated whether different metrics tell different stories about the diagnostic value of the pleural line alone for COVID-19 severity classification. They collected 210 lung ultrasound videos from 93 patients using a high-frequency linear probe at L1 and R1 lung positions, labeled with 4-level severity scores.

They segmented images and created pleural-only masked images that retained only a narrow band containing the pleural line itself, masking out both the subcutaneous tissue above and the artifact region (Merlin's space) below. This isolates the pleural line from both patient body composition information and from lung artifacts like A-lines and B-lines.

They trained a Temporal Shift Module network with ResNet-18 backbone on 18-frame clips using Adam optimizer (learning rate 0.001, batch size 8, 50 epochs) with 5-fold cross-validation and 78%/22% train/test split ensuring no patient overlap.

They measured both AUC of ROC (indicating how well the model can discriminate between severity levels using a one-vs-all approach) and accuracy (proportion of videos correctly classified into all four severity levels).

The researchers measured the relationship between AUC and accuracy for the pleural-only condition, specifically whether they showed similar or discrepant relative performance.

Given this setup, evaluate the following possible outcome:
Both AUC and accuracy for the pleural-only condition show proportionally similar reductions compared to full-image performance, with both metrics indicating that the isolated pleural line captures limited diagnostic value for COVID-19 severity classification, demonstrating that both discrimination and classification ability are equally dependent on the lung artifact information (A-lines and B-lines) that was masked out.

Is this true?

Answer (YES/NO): NO